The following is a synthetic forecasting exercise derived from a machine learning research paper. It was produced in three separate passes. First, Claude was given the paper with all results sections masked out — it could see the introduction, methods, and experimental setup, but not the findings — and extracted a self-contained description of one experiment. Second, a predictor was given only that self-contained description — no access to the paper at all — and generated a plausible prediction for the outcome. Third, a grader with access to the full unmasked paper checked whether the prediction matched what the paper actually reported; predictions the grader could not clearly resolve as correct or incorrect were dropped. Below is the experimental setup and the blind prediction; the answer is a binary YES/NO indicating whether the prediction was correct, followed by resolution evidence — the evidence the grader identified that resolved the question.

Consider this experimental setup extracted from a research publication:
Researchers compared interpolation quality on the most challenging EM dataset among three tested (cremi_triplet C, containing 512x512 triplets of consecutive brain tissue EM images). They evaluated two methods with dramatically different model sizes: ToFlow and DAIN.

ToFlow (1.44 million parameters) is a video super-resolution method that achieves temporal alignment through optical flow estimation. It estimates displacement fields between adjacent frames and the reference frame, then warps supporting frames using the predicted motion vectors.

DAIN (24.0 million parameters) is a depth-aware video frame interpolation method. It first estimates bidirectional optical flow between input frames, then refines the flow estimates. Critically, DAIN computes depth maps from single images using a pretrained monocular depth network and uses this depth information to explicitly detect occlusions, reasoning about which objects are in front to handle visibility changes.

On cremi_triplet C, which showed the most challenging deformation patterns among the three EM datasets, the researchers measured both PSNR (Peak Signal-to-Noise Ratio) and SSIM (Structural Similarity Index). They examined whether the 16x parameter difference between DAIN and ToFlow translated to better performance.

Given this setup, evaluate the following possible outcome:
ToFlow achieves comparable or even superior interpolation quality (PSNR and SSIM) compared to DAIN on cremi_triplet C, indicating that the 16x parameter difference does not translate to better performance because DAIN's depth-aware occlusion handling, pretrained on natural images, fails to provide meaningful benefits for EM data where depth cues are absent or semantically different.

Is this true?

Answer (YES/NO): YES